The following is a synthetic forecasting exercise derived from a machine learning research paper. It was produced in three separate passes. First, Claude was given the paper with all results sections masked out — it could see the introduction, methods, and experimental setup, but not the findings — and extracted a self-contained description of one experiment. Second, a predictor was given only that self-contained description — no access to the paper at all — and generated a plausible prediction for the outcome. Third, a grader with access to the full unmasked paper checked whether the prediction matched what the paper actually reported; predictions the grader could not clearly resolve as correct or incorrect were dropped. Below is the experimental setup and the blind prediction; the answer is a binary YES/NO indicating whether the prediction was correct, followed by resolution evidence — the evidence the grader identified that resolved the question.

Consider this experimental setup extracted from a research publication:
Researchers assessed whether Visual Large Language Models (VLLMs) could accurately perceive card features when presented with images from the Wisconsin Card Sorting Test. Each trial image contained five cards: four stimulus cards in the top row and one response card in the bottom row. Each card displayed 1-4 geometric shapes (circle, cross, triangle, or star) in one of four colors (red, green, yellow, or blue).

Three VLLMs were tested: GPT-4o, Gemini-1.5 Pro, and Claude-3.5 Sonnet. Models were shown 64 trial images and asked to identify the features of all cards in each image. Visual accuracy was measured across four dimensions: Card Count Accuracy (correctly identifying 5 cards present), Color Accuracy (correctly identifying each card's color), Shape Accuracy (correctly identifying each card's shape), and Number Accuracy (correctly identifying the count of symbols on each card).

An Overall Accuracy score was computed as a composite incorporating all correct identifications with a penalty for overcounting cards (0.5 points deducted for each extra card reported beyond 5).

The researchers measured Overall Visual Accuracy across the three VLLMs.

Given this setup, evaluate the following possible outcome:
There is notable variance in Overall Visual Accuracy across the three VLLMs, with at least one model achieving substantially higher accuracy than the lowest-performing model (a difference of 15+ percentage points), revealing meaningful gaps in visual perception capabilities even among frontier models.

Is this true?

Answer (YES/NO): NO